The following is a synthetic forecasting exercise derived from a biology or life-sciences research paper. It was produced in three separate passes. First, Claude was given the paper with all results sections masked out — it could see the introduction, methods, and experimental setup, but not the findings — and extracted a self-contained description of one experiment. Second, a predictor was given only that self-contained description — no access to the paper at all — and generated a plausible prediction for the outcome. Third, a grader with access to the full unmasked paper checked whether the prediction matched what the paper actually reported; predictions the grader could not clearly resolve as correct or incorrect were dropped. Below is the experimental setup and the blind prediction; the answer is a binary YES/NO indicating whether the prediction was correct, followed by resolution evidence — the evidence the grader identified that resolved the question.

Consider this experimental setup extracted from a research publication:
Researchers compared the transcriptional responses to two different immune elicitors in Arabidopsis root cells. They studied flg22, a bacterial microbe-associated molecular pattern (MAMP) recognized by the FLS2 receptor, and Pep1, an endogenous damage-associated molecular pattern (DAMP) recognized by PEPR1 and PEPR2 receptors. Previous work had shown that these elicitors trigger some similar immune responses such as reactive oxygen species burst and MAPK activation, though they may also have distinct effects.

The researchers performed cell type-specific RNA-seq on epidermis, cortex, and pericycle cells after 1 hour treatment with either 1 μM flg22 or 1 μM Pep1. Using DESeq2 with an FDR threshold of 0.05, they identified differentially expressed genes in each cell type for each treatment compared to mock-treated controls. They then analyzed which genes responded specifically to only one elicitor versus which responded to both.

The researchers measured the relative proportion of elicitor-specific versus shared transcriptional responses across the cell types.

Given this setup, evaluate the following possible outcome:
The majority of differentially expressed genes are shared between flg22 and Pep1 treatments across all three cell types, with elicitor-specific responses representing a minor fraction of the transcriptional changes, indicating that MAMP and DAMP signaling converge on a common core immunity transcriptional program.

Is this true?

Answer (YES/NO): NO